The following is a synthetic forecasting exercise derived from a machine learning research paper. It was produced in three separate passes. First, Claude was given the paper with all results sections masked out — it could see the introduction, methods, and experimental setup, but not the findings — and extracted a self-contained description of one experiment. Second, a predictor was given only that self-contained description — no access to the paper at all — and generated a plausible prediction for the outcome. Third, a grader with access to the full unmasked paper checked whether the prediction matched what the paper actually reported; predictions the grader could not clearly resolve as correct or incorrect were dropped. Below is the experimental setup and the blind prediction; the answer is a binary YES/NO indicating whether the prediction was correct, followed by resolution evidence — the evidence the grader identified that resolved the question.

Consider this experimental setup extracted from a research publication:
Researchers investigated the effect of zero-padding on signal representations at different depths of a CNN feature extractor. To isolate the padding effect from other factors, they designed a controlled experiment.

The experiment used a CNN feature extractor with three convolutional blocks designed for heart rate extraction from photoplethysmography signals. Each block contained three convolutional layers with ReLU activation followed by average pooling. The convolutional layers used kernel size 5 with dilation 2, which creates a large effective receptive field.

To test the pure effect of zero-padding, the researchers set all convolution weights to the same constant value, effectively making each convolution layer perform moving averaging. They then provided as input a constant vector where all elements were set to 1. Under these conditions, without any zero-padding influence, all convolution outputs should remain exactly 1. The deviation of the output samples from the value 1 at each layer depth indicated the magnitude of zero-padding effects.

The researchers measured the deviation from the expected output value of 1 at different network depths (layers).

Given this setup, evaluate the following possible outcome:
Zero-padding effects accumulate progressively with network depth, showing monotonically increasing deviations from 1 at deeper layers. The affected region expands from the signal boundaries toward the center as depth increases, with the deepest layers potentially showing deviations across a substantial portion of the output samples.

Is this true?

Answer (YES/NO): YES